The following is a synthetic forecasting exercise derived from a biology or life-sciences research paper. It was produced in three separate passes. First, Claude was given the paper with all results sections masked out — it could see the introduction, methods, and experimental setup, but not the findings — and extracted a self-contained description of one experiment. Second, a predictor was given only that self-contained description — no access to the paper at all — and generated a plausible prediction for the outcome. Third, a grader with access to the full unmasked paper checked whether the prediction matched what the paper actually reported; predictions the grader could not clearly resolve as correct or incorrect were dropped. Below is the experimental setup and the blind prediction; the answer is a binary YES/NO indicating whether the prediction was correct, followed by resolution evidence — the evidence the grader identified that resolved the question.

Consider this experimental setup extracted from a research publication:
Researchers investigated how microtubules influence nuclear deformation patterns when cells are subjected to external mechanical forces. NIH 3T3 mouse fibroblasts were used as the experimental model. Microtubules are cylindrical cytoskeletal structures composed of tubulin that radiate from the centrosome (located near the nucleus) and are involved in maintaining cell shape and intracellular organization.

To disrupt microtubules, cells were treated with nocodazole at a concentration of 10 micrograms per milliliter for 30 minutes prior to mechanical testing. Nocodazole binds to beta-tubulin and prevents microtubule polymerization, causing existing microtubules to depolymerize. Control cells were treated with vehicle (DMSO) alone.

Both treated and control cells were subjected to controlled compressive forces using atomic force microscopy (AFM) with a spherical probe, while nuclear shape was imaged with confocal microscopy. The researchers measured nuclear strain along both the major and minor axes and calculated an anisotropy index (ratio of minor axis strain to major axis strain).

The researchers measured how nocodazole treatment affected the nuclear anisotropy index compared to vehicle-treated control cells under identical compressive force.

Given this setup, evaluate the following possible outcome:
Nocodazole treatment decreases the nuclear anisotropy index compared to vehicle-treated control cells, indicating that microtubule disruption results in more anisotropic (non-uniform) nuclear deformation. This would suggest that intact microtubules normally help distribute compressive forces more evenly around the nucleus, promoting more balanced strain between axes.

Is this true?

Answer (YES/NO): NO